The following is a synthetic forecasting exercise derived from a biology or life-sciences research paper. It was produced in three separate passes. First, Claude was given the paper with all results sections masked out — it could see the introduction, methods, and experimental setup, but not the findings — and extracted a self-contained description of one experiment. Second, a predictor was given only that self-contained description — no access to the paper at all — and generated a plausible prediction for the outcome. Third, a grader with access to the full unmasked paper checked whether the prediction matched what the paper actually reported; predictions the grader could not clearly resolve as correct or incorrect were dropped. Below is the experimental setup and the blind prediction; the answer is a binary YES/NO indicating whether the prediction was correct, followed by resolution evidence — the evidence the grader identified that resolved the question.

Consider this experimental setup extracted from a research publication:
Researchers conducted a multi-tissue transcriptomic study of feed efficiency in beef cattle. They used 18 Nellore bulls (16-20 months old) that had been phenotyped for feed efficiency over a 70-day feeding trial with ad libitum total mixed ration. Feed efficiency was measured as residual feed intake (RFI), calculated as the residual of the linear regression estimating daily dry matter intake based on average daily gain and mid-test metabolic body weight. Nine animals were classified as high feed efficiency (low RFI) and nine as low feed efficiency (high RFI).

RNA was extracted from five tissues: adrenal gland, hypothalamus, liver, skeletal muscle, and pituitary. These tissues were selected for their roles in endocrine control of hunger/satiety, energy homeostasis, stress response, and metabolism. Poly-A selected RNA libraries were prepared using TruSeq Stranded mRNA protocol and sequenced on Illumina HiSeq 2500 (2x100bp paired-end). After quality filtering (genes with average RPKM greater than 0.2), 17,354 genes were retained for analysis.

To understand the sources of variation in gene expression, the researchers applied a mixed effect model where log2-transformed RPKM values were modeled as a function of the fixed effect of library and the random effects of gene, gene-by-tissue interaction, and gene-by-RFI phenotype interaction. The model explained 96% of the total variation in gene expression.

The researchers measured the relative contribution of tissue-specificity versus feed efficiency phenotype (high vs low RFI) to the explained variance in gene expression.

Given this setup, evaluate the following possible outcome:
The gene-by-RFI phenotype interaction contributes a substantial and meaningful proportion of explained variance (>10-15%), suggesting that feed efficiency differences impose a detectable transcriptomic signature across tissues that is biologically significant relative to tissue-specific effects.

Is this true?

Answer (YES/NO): NO